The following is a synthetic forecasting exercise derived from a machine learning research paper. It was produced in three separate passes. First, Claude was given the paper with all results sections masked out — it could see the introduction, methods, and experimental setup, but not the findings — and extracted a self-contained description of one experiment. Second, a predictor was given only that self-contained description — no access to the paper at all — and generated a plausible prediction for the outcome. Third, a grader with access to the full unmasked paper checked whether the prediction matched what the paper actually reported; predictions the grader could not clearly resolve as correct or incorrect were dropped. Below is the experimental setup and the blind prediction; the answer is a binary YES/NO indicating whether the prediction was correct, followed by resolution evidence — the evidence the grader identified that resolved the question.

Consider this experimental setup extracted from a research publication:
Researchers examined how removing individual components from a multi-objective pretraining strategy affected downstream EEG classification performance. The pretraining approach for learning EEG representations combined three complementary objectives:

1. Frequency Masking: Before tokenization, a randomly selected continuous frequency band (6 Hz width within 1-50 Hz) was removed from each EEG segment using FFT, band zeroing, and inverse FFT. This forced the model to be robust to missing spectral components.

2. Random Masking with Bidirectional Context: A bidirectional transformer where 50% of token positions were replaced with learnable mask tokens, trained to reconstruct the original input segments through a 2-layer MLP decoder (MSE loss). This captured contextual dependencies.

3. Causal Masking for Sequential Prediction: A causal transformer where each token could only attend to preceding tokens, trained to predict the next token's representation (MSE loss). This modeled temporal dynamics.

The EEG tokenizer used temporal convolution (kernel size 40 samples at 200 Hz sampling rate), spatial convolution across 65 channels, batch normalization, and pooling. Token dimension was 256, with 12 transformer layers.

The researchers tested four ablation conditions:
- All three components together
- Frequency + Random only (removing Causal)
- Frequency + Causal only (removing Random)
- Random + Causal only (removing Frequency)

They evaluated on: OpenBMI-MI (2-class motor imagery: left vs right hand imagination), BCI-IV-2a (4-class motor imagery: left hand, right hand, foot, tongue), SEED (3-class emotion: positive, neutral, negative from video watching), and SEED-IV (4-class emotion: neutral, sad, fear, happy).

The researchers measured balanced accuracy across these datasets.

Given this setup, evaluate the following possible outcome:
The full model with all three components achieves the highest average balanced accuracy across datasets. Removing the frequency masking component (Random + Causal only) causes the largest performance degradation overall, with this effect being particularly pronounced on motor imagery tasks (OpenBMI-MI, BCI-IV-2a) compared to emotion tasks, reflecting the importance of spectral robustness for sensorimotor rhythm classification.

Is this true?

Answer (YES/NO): NO